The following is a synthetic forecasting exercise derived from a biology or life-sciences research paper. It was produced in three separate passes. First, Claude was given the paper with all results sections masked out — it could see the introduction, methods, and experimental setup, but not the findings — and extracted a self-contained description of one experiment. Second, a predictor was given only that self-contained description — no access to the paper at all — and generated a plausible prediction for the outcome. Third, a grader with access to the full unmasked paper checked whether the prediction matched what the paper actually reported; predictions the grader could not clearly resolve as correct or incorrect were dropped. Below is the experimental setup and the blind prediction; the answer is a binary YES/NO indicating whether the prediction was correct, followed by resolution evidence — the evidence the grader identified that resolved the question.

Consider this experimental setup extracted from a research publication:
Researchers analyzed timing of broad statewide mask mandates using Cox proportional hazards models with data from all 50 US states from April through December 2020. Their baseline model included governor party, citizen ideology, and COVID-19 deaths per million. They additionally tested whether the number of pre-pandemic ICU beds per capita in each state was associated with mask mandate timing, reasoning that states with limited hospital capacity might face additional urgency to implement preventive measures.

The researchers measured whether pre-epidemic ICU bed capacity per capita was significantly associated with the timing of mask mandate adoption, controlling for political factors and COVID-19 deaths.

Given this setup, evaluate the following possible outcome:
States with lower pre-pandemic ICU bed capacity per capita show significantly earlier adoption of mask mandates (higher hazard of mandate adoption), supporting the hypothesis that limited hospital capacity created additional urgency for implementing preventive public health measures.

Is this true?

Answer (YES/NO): NO